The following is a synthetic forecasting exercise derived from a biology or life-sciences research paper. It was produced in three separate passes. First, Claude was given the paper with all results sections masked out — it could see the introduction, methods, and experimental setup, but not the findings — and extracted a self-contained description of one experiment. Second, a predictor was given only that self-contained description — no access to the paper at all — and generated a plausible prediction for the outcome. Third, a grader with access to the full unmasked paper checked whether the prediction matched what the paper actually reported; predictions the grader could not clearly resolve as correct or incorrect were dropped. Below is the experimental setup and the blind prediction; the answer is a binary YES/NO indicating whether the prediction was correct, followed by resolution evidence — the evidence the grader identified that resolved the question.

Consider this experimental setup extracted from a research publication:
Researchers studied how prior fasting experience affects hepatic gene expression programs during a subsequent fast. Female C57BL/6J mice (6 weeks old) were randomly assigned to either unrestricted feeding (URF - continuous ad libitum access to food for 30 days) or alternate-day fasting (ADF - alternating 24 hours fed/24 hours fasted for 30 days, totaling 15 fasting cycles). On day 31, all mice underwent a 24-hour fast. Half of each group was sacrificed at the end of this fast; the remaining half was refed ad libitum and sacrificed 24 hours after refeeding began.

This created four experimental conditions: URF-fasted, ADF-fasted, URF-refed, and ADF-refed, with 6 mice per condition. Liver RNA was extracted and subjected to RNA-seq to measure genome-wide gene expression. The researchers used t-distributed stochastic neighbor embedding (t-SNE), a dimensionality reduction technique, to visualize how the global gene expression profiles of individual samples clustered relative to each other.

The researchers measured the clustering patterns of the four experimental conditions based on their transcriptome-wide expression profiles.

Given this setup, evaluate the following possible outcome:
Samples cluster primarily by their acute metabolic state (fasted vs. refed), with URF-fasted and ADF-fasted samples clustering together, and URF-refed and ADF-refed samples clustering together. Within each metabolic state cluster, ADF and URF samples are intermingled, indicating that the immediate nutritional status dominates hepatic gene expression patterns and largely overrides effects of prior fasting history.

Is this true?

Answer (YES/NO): NO